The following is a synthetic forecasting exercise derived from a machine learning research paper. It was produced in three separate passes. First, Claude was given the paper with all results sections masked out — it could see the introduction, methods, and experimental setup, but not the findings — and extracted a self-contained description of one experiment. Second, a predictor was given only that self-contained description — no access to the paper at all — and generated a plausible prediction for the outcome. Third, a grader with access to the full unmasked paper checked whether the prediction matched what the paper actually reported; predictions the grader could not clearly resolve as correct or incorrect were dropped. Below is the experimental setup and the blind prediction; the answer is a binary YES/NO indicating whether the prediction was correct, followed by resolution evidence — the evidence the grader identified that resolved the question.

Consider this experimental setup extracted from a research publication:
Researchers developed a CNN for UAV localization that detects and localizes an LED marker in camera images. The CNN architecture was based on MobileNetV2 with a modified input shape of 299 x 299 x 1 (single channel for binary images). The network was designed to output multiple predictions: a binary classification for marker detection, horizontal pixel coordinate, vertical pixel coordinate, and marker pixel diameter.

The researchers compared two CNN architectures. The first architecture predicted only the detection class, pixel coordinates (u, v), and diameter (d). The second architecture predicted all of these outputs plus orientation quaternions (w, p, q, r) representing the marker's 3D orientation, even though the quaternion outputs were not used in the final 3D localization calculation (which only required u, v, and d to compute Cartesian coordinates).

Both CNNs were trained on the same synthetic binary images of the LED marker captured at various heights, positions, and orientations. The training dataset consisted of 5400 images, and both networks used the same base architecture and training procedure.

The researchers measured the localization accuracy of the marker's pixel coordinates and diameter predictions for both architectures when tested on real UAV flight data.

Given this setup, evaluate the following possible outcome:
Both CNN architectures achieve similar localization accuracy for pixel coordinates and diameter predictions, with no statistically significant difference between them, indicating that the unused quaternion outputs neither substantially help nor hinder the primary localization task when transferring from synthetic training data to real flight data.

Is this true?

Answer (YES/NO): NO